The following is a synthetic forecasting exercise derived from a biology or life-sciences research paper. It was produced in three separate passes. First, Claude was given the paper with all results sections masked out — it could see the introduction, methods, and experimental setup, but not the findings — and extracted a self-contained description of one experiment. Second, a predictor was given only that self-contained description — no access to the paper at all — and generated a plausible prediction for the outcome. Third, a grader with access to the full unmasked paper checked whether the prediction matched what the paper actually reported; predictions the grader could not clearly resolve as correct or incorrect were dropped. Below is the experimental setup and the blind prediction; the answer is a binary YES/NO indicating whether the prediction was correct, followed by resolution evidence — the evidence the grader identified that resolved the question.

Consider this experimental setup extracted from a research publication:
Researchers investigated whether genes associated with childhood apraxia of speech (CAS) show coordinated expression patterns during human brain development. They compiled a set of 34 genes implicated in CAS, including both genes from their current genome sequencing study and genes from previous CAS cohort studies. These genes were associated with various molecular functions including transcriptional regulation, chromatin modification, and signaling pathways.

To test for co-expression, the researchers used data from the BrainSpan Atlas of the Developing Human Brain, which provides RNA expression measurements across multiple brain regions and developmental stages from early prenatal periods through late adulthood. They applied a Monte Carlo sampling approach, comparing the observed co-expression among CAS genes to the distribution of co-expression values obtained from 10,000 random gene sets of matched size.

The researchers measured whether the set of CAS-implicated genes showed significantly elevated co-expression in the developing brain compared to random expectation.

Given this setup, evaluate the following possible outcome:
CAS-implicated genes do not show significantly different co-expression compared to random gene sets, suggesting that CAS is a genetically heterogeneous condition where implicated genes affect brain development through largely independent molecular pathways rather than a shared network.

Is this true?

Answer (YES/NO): NO